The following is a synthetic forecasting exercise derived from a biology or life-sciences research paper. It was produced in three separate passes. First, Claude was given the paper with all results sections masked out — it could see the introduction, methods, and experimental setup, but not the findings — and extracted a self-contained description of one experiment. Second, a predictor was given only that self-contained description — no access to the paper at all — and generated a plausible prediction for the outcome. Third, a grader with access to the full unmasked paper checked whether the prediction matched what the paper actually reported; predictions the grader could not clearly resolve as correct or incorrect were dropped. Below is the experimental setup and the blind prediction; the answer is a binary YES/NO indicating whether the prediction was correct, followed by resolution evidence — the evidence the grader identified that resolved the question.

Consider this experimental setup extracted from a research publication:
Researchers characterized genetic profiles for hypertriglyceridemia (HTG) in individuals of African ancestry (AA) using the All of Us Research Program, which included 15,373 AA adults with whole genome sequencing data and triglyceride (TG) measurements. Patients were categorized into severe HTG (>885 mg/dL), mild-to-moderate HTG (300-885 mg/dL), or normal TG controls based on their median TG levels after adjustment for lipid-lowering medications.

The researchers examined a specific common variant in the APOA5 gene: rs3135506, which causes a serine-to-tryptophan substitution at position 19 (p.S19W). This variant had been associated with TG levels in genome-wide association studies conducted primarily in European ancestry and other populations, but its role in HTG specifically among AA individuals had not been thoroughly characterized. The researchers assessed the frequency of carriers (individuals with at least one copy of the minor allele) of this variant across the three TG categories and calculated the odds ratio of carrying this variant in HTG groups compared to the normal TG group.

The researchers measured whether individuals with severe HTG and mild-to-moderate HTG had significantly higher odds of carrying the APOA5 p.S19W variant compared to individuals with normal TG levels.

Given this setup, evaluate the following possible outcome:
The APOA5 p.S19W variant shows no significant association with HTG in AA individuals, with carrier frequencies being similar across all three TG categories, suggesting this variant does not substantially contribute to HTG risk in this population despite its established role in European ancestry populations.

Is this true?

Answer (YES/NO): NO